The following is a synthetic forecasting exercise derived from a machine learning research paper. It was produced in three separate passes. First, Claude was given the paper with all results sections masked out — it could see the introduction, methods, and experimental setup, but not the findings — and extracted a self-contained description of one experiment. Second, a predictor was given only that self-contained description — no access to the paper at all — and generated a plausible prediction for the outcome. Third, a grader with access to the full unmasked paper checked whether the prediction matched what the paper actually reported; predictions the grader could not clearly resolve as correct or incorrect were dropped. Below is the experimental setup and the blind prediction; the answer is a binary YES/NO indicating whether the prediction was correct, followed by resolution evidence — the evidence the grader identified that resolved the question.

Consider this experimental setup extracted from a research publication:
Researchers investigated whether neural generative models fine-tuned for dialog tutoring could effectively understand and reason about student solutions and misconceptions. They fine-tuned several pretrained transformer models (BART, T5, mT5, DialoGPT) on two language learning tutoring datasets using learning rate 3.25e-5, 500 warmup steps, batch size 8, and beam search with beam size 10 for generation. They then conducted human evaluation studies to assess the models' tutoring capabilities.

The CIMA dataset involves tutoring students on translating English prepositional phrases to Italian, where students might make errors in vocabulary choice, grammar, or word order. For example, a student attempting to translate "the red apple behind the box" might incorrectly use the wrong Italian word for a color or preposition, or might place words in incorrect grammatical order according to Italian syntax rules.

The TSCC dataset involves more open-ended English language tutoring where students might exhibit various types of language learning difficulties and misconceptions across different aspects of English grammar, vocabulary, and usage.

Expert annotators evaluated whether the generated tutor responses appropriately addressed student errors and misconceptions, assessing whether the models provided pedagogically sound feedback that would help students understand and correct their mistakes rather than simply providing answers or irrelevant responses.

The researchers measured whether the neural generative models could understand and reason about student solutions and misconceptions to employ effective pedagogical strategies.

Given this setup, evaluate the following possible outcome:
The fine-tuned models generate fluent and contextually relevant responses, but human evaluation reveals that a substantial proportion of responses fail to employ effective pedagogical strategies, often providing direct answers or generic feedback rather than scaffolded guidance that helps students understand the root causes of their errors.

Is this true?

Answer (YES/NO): YES